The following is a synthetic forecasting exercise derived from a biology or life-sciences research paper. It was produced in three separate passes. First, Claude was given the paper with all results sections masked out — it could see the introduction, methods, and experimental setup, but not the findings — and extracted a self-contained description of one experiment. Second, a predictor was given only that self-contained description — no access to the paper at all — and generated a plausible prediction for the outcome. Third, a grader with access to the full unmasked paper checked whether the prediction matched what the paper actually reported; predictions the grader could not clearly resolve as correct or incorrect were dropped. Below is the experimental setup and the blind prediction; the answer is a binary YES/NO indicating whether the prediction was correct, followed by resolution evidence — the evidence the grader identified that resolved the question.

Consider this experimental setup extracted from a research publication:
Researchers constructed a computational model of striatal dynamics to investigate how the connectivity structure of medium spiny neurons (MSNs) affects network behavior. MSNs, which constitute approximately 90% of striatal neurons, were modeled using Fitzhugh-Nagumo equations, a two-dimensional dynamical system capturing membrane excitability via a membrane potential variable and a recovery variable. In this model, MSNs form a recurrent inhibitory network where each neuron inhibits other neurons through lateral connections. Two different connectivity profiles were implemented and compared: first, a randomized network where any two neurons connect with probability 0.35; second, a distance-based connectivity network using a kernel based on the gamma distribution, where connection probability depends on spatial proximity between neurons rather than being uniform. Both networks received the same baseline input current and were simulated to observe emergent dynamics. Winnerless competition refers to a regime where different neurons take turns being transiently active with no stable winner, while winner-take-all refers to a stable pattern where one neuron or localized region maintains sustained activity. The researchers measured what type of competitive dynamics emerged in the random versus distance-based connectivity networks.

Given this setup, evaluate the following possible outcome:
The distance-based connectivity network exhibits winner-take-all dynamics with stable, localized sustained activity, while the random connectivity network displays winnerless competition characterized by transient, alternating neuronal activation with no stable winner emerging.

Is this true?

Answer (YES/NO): YES